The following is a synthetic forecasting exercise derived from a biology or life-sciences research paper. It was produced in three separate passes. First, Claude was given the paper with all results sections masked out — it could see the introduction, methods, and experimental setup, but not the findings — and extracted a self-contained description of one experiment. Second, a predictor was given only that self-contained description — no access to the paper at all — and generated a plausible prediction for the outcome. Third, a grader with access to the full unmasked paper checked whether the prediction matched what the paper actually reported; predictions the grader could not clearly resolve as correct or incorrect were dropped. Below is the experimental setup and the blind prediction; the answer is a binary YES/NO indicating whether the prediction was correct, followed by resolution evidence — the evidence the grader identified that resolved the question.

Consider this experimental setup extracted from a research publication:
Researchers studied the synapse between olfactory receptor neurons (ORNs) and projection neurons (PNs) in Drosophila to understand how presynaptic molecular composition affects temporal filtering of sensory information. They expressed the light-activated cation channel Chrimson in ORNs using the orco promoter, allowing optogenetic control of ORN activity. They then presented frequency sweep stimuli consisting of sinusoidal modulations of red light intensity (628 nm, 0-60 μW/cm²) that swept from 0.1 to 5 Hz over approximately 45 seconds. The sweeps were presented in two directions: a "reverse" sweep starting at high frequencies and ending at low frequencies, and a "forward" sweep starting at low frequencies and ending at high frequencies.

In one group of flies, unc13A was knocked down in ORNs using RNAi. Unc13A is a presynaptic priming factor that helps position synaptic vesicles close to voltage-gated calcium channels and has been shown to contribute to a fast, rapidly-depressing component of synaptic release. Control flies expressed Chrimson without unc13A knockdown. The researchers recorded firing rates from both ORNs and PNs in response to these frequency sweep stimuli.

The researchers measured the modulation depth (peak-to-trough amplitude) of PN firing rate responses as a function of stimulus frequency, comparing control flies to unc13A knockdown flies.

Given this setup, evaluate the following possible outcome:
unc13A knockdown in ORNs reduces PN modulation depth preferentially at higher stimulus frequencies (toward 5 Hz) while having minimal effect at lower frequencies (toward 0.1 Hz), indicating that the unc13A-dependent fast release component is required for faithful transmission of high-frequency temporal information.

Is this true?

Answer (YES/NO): YES